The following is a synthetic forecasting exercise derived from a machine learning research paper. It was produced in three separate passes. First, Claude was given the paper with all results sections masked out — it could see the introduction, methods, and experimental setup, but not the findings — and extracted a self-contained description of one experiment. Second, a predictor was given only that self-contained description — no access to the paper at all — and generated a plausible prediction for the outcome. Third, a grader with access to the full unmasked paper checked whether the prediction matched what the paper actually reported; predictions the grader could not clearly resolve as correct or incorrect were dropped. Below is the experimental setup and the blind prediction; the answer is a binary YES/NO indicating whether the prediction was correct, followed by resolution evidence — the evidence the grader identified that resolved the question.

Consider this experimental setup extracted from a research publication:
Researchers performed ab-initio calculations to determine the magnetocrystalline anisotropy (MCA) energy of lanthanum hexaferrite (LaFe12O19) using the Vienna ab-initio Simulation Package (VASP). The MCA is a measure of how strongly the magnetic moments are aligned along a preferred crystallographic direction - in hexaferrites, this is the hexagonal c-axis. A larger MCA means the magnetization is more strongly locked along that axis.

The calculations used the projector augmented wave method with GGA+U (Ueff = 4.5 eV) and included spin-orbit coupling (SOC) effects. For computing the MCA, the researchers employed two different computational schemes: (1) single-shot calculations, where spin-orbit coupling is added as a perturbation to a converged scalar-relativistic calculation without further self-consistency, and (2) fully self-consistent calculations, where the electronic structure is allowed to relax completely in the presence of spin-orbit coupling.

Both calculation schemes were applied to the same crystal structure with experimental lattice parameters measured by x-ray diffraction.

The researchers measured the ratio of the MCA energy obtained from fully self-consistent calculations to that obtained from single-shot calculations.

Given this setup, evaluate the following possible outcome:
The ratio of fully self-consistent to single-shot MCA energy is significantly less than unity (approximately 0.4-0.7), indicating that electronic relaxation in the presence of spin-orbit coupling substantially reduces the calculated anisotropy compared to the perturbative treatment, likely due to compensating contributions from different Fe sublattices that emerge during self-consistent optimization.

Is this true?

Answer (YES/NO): NO